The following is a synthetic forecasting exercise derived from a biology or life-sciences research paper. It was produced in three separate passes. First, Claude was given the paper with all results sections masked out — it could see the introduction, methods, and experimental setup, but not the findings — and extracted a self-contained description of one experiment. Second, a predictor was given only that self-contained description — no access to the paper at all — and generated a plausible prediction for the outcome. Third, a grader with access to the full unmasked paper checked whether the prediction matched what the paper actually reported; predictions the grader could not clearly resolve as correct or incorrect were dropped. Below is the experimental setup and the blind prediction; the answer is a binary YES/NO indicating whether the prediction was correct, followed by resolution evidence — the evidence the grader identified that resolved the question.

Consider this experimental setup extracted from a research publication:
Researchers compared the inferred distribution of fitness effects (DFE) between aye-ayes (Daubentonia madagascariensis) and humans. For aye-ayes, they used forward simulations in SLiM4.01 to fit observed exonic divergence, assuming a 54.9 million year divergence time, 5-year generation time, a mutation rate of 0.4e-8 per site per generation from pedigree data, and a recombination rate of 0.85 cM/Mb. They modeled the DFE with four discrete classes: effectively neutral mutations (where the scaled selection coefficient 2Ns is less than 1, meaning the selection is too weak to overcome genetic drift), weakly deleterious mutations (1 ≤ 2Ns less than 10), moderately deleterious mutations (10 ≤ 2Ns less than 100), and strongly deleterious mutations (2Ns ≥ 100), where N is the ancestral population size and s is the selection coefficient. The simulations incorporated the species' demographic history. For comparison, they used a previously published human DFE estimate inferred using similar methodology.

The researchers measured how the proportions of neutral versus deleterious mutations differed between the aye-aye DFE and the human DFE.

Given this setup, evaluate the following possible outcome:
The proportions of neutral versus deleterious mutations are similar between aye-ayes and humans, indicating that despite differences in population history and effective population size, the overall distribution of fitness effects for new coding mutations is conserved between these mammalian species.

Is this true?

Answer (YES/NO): NO